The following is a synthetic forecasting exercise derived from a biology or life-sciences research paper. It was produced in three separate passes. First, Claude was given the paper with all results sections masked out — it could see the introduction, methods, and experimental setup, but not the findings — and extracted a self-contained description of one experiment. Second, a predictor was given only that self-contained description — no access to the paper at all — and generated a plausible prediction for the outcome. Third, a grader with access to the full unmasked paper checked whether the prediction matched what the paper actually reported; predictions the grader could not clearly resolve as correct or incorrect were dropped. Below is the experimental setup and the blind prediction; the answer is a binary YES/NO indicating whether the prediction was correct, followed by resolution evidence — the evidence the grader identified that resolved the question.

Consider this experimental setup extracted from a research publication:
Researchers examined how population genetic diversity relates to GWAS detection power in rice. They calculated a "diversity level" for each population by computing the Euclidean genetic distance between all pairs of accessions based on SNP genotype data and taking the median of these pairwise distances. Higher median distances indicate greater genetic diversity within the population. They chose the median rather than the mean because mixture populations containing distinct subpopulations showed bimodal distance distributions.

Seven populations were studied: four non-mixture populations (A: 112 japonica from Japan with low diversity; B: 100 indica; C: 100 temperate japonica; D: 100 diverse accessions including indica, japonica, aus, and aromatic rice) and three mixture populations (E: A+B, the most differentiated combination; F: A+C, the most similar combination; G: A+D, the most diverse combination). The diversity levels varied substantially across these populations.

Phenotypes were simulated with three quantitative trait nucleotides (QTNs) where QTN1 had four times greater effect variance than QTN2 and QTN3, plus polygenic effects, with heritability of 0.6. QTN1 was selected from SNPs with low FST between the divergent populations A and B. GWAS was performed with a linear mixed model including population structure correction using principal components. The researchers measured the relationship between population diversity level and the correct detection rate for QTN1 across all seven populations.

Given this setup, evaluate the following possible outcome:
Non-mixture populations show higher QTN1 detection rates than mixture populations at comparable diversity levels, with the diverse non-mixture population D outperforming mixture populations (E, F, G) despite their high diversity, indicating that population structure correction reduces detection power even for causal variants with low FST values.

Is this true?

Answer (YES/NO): NO